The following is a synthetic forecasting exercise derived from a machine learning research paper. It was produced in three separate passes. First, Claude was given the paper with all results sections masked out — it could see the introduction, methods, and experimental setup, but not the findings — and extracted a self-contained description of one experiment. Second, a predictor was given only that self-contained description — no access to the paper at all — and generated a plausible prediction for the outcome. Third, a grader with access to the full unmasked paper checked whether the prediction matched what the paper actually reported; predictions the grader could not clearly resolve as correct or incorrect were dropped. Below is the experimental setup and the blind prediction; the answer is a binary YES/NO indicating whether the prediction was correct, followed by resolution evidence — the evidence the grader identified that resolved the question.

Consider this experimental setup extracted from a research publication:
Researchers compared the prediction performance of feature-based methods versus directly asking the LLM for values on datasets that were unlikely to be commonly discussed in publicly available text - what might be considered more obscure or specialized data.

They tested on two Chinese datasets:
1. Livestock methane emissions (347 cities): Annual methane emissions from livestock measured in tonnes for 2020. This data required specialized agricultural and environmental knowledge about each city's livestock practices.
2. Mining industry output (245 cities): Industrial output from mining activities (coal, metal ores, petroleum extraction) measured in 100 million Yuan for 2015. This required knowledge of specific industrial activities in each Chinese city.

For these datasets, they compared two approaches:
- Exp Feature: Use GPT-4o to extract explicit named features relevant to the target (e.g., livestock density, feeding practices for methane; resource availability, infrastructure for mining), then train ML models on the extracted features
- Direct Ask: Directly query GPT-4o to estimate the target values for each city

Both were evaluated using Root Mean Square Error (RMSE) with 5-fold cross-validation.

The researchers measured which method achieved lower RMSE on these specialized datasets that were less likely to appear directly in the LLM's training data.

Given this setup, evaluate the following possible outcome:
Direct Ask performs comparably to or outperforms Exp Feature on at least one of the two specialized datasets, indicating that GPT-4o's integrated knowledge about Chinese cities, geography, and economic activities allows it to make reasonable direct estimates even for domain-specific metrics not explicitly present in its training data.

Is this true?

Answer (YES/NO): NO